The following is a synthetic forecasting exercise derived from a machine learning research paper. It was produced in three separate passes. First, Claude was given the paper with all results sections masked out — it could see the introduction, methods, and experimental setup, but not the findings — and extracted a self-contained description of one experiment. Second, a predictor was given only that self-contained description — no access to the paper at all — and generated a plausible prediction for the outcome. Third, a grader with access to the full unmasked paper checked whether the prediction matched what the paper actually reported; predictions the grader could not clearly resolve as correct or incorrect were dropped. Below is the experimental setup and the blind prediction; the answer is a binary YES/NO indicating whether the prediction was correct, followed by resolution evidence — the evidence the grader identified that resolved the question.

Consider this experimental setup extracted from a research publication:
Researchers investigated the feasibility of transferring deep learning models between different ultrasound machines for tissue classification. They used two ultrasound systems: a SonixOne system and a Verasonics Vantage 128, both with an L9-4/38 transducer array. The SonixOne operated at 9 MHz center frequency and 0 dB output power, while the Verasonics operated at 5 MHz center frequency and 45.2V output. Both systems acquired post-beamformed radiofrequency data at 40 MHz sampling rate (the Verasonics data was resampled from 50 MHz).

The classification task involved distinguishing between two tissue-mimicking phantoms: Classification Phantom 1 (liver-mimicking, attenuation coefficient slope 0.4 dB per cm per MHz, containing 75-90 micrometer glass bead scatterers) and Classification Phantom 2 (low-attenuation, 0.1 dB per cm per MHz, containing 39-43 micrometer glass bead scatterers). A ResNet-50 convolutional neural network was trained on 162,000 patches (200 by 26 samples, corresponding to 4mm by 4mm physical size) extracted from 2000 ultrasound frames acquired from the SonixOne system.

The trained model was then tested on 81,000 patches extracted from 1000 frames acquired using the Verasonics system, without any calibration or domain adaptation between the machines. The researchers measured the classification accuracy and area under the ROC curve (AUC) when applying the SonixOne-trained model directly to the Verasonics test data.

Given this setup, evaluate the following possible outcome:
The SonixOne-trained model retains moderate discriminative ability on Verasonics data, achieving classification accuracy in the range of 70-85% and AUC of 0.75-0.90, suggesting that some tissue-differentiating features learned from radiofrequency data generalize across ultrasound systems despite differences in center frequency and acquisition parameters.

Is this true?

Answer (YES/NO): NO